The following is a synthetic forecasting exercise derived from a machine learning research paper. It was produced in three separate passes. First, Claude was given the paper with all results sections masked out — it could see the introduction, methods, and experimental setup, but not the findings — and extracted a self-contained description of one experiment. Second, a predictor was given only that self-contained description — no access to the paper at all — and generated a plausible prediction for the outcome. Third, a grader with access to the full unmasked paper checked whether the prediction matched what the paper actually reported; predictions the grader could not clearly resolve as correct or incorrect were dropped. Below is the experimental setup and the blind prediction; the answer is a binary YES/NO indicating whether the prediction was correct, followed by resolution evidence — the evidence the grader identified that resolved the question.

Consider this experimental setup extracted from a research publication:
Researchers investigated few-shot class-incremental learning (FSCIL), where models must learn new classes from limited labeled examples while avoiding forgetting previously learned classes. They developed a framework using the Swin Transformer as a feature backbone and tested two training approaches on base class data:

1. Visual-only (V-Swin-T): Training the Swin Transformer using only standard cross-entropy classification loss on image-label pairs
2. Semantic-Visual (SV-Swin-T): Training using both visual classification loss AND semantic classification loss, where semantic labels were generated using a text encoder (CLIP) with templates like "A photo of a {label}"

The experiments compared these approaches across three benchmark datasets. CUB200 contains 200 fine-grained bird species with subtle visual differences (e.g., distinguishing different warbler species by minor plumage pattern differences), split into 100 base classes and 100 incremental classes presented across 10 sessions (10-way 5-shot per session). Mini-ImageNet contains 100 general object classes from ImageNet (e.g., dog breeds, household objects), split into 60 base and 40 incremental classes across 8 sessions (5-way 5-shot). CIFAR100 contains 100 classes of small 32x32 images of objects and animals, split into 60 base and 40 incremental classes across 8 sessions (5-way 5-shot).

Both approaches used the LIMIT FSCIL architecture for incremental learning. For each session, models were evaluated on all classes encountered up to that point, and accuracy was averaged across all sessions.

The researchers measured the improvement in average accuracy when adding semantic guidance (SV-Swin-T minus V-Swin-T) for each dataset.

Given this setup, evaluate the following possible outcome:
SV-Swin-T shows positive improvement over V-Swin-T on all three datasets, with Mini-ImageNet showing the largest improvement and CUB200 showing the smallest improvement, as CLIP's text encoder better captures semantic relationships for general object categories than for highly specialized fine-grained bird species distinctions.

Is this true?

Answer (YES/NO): NO